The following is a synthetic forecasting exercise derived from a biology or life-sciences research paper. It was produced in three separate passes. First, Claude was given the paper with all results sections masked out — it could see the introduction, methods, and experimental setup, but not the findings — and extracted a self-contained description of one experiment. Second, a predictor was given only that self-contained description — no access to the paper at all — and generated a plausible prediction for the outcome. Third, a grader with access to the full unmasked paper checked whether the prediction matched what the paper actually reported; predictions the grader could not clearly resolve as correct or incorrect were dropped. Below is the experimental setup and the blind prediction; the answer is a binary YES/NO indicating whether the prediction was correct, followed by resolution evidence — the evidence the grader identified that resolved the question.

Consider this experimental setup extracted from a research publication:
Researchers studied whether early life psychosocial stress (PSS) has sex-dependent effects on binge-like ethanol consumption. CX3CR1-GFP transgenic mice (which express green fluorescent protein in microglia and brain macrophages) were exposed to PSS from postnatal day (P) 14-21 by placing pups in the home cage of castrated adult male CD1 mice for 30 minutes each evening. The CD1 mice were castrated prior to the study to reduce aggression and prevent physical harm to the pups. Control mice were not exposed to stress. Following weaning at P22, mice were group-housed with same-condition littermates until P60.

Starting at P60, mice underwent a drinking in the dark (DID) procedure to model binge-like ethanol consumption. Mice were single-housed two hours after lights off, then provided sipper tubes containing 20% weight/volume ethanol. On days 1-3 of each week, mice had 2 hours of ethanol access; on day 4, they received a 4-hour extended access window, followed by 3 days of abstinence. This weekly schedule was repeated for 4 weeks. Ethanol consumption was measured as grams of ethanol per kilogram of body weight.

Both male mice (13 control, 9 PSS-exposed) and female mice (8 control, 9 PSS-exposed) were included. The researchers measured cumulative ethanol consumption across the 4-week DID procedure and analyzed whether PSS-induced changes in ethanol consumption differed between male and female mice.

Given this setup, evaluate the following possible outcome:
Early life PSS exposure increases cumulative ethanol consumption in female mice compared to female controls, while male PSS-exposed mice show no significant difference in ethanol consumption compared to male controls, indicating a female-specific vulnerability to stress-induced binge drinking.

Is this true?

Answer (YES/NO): YES